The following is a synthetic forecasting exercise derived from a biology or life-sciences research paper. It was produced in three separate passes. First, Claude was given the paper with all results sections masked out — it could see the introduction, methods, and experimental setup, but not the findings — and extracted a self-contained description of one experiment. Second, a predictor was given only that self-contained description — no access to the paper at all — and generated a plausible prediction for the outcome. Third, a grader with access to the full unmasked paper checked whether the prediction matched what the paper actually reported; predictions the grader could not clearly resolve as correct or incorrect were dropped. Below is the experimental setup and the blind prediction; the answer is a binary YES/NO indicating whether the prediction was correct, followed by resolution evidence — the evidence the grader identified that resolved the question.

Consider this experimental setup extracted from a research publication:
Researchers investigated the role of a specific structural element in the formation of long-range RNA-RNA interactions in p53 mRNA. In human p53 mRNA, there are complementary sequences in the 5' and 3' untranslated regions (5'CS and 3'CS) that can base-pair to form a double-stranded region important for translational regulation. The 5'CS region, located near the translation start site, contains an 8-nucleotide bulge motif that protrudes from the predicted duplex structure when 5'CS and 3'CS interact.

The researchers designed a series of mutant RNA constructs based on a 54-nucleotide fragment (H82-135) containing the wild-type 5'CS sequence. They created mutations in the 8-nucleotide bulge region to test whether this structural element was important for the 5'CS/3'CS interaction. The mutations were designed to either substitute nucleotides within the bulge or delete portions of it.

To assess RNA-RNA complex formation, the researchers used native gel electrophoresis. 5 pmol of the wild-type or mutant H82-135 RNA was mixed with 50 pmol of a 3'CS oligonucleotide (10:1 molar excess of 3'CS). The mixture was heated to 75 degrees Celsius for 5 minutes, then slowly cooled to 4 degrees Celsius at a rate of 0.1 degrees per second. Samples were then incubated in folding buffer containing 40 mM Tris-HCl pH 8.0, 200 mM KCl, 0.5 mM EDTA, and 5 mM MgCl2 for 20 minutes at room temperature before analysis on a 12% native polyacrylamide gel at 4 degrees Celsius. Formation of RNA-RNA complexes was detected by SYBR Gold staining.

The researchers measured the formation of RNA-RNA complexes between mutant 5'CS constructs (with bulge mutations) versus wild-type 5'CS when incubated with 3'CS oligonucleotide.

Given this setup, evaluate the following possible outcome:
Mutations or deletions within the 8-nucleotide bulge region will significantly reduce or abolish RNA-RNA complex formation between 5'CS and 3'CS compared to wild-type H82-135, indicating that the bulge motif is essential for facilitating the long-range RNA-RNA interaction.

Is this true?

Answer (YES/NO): YES